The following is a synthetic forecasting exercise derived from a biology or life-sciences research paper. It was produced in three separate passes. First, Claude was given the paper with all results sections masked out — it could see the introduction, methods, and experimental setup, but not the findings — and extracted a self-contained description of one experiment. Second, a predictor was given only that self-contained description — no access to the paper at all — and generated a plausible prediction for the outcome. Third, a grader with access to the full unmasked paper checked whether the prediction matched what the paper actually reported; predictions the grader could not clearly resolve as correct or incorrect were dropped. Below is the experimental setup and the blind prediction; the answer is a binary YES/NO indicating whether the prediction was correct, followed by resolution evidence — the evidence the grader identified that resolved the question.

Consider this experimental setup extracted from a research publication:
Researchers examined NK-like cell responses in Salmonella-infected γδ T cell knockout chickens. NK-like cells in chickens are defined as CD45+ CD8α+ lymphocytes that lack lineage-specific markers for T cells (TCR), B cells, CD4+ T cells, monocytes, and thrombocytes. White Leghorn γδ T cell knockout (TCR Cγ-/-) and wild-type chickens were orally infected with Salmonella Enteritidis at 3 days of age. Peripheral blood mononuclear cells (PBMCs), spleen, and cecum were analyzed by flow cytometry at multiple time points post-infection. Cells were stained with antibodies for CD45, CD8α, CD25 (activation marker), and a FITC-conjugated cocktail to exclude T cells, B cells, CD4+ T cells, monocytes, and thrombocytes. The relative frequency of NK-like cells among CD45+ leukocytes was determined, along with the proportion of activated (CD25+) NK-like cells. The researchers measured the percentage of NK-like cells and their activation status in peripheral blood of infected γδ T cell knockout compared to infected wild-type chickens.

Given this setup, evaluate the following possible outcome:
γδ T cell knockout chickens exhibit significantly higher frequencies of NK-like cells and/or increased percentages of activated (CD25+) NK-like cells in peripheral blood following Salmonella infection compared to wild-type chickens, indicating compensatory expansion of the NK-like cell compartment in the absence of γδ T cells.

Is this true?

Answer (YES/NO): YES